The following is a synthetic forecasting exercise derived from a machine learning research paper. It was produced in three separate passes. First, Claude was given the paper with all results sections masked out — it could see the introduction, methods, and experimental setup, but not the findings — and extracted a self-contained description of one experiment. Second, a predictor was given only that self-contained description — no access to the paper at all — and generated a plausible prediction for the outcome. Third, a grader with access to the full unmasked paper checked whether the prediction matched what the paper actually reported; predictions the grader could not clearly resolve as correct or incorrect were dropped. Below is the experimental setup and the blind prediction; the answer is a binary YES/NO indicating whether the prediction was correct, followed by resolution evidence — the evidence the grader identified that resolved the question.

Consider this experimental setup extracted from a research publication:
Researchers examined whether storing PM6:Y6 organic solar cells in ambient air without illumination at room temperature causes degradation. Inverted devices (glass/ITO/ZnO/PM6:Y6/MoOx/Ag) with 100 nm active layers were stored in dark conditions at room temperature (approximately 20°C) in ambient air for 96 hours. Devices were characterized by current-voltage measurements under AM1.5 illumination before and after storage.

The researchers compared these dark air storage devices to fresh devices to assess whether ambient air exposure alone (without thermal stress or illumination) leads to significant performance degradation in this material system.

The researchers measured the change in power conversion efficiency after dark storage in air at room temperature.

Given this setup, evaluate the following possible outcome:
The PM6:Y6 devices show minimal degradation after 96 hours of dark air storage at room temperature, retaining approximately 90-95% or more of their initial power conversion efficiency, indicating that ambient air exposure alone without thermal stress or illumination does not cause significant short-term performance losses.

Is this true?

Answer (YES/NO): YES